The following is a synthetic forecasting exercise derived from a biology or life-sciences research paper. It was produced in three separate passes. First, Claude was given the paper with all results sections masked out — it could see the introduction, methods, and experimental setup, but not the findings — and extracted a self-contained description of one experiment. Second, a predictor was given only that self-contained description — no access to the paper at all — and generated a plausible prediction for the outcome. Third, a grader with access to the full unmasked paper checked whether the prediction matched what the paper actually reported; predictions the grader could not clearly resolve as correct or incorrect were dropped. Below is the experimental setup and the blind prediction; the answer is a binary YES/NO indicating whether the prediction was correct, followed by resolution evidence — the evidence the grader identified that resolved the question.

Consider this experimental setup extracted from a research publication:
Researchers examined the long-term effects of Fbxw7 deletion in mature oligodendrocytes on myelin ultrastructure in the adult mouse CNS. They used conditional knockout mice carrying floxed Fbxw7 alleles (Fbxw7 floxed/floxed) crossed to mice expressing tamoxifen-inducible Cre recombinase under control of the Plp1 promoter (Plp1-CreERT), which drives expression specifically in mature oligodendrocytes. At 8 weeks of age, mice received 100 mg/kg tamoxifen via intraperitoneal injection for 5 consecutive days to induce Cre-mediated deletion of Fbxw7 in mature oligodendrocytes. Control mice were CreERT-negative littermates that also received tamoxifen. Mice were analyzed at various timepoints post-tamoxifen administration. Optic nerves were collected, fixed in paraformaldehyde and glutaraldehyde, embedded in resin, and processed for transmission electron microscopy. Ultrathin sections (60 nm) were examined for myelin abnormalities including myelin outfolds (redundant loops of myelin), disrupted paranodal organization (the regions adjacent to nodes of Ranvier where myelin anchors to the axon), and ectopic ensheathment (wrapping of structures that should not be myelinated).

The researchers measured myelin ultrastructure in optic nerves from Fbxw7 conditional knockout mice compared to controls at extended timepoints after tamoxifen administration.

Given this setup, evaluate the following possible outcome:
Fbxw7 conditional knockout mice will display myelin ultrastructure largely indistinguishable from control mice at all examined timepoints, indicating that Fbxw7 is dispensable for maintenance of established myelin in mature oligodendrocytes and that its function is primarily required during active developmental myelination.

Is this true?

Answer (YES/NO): NO